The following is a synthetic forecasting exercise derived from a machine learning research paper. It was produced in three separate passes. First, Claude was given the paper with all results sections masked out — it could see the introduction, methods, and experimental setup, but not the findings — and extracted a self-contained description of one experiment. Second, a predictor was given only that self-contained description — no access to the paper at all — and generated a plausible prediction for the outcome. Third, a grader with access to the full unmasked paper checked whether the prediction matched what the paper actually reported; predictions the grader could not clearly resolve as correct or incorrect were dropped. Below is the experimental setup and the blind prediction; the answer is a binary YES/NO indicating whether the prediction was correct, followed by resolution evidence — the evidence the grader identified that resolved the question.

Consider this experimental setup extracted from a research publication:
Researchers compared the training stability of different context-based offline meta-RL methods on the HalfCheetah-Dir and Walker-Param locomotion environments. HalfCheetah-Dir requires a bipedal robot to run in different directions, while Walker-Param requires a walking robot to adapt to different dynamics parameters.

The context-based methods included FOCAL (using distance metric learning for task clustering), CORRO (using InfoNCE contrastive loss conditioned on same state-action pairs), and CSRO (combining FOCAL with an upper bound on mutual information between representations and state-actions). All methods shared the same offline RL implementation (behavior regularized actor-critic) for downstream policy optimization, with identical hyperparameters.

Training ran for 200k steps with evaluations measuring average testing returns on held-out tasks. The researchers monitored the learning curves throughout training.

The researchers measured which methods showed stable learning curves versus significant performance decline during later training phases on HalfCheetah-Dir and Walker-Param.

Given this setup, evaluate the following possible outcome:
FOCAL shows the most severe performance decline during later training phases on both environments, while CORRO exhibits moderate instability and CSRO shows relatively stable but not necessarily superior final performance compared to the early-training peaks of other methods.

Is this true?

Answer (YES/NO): NO